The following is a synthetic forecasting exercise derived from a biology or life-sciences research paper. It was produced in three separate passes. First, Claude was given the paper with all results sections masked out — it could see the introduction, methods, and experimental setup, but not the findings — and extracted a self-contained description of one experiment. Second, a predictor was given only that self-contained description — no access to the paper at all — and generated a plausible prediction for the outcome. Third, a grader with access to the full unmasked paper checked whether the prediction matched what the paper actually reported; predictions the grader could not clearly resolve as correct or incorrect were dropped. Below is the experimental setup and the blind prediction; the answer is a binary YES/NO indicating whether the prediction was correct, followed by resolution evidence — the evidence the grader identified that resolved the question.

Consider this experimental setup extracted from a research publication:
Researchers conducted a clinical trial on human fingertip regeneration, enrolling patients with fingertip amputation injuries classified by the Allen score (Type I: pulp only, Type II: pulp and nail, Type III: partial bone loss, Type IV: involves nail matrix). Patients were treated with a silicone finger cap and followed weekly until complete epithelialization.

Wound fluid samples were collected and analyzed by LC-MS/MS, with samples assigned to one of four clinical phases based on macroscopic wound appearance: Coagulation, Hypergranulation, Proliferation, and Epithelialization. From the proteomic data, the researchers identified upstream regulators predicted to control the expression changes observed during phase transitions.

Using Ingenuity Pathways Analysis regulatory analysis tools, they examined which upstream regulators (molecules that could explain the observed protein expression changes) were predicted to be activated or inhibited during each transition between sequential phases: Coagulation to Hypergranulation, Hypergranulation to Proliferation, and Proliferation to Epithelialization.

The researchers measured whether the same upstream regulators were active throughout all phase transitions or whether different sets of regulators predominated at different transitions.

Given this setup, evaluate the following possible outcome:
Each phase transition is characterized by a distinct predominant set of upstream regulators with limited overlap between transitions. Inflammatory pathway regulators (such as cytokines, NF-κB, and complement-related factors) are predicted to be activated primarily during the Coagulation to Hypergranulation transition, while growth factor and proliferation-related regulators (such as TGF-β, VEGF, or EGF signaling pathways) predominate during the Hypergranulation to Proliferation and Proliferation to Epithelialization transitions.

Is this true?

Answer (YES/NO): NO